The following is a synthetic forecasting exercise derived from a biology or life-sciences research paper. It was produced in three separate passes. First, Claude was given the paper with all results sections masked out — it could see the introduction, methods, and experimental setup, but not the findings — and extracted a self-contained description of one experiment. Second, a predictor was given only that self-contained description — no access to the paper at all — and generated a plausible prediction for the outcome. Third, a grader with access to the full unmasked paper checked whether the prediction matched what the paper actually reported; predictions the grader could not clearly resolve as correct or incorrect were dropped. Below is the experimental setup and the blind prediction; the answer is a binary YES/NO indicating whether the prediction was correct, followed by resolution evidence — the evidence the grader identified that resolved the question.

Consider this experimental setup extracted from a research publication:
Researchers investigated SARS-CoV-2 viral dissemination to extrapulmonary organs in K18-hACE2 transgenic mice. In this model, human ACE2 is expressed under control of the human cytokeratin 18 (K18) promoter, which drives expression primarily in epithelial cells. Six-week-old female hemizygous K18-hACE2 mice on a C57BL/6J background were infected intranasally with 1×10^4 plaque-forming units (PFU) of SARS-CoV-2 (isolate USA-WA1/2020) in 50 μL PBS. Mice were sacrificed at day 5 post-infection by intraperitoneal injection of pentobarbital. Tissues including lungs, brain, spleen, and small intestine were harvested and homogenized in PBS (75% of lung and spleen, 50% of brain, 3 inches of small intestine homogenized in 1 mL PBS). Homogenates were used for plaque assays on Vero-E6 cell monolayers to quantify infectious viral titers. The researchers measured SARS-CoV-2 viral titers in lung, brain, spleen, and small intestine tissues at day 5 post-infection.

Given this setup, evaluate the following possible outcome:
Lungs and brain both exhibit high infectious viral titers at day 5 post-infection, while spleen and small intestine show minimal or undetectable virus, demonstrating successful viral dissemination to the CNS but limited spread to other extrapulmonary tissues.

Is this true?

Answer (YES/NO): NO